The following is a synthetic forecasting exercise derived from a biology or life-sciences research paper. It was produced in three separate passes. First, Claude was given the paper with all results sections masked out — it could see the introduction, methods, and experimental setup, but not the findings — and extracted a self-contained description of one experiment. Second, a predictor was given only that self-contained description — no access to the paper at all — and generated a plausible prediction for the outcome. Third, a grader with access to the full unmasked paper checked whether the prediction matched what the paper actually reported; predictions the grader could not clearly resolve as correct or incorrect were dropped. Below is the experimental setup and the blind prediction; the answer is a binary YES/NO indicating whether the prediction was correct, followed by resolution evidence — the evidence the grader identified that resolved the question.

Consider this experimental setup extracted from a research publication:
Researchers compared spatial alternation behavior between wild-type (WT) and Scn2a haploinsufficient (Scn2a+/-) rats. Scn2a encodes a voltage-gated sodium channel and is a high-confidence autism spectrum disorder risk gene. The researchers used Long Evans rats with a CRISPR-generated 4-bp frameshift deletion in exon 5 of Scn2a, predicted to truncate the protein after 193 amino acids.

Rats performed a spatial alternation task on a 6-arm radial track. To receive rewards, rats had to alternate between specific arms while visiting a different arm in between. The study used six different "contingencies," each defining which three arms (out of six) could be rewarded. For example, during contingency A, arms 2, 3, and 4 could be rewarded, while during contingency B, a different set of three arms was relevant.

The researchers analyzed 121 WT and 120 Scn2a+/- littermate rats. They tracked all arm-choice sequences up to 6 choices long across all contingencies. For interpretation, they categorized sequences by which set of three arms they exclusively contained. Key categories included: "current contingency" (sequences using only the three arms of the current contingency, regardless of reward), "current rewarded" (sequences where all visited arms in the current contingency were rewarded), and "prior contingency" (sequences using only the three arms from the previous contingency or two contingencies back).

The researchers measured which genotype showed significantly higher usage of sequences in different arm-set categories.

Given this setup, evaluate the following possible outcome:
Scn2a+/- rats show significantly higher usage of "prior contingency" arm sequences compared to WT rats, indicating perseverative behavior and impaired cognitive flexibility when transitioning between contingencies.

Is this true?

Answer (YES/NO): YES